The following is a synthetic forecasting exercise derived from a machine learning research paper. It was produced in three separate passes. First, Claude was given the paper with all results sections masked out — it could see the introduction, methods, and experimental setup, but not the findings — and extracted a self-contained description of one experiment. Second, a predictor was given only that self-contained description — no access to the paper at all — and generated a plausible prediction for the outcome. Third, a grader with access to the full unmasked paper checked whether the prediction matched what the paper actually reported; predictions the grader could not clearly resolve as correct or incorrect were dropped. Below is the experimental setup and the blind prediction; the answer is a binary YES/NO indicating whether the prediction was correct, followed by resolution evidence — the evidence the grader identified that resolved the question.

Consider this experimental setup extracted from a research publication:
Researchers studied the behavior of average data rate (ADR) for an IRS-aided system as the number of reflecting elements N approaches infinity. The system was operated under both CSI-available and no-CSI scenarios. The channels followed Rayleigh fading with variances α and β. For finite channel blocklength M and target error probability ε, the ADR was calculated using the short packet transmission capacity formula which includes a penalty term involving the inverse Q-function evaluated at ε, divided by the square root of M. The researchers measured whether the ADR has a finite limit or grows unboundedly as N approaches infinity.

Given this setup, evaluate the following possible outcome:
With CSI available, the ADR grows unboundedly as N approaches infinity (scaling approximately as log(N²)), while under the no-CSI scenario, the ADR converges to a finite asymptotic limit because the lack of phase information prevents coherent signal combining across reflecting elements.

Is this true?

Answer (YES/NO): NO